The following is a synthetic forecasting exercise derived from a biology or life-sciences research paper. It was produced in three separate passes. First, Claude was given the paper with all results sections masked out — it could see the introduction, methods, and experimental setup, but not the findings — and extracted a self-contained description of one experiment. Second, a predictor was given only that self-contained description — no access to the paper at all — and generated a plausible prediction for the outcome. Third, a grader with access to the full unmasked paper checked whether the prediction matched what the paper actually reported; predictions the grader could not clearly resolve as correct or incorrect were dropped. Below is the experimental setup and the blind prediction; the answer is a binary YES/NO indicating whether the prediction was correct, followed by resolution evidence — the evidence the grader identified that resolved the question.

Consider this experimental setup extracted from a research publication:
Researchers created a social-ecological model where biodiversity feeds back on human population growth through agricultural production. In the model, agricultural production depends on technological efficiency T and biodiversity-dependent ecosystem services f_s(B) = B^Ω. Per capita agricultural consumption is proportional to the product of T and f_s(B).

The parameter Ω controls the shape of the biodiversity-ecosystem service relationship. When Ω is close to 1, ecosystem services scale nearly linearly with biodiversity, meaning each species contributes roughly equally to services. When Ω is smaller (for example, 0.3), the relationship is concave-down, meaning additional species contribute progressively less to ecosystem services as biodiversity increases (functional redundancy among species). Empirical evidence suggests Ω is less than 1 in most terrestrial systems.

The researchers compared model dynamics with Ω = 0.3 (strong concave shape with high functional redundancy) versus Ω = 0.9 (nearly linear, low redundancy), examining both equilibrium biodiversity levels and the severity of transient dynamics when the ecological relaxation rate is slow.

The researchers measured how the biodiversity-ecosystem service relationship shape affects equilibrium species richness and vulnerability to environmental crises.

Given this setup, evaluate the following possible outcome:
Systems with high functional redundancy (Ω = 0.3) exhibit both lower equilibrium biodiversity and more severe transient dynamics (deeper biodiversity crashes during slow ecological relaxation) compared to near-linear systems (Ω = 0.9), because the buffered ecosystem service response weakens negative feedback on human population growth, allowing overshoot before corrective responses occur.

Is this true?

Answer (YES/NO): YES